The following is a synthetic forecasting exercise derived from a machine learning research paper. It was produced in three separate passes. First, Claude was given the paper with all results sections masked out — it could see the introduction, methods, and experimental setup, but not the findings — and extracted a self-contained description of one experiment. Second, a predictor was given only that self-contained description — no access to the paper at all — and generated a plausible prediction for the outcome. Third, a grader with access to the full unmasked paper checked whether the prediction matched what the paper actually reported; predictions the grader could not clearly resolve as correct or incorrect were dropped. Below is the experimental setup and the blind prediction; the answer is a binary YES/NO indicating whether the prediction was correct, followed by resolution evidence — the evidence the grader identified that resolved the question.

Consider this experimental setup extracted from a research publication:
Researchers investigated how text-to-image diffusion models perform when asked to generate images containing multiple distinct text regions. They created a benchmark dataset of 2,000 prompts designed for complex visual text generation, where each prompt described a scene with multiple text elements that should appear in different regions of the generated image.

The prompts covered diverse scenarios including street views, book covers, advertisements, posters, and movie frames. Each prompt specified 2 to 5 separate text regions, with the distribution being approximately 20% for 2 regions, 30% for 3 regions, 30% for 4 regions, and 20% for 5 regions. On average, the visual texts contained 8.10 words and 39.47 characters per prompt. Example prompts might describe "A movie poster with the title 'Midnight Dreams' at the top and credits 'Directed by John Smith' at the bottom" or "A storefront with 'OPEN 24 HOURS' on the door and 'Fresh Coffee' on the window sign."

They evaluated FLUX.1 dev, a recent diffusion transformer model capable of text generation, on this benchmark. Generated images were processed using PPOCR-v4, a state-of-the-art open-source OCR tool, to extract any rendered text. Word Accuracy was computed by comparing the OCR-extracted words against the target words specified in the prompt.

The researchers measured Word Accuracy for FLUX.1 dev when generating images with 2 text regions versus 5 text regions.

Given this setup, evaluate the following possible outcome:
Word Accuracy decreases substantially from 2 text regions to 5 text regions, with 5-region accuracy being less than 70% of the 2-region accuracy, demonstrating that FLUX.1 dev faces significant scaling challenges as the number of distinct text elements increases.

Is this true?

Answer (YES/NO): NO